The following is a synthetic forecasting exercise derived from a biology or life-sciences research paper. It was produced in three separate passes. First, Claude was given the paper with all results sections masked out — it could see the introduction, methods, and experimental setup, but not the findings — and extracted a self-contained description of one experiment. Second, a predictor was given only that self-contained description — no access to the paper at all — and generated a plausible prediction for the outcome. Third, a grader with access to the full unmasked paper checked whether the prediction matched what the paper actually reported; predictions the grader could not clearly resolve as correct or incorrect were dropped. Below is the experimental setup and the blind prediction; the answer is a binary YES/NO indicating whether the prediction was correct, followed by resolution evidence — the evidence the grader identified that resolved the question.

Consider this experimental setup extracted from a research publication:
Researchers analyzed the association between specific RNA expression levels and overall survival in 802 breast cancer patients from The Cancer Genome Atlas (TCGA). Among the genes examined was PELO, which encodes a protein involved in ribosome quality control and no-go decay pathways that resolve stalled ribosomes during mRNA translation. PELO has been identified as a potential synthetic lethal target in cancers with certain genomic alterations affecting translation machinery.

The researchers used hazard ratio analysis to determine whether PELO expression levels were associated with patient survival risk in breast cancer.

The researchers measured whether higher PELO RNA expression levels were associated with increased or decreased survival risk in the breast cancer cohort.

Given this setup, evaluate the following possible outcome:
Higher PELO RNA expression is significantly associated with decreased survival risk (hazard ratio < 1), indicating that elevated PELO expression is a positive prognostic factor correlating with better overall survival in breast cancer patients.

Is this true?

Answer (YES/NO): NO